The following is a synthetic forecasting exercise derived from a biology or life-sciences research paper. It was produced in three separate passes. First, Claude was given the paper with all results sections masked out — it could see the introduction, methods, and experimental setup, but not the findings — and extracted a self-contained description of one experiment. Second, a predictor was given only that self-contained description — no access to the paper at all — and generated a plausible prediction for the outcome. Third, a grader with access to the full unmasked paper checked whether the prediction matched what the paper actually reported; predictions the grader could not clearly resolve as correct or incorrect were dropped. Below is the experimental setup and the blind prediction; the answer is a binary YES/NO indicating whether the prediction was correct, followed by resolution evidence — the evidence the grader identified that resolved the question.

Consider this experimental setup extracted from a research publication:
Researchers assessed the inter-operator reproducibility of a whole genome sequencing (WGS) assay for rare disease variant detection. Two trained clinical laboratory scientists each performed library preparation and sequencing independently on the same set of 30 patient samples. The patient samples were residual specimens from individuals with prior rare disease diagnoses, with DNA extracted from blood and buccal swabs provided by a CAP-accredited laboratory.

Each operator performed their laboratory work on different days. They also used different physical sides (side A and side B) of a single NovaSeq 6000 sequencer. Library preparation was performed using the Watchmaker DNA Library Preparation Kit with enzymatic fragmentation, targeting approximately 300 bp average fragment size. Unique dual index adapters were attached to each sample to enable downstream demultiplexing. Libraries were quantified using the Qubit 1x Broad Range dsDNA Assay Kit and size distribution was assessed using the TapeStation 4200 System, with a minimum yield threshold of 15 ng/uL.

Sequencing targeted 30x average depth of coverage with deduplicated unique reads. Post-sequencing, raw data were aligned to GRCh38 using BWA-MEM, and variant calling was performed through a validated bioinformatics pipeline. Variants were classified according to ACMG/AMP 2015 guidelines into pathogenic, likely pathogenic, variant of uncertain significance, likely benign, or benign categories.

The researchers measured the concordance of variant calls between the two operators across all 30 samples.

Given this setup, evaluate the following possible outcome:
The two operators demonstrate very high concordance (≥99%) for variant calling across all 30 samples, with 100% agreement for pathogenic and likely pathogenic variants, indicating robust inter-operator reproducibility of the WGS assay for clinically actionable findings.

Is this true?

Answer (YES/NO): YES